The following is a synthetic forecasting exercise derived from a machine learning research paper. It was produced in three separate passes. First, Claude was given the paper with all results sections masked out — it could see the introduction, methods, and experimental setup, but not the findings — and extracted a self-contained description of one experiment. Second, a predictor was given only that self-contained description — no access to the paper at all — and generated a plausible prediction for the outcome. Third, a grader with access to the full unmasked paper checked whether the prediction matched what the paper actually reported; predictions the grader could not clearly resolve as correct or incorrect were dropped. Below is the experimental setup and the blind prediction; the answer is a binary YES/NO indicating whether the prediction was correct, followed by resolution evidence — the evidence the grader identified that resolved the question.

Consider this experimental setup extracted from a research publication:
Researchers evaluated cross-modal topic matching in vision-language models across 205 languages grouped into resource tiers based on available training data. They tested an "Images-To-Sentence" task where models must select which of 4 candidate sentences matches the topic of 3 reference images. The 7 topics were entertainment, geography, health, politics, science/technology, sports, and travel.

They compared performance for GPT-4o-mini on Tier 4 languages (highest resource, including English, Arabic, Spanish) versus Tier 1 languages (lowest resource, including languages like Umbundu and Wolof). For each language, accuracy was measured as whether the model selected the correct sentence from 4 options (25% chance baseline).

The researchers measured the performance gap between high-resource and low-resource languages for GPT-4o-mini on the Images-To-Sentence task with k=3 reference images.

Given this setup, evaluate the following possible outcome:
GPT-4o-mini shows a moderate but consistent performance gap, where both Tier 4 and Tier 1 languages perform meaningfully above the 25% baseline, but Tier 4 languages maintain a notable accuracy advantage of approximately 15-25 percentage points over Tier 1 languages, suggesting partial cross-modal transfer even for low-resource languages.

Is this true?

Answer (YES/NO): YES